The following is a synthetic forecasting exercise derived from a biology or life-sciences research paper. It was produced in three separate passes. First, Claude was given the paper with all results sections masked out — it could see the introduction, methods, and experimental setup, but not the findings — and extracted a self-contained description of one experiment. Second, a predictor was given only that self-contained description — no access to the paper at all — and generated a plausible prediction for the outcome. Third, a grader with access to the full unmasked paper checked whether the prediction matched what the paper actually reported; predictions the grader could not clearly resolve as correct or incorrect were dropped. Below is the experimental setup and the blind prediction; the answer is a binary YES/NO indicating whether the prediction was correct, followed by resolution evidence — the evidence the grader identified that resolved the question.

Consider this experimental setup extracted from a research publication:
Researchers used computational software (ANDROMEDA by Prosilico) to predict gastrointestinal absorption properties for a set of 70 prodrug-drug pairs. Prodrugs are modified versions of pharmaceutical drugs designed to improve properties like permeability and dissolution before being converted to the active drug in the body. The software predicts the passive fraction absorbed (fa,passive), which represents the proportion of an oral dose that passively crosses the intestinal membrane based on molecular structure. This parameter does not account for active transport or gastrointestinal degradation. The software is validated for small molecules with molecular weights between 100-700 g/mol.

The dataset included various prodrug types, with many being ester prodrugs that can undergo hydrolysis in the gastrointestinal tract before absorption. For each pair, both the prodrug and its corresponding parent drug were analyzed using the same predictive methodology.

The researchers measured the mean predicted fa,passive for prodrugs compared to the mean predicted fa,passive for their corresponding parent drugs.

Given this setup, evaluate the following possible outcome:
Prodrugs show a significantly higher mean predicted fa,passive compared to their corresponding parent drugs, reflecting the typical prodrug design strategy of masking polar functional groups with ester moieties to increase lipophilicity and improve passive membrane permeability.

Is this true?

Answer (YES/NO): NO